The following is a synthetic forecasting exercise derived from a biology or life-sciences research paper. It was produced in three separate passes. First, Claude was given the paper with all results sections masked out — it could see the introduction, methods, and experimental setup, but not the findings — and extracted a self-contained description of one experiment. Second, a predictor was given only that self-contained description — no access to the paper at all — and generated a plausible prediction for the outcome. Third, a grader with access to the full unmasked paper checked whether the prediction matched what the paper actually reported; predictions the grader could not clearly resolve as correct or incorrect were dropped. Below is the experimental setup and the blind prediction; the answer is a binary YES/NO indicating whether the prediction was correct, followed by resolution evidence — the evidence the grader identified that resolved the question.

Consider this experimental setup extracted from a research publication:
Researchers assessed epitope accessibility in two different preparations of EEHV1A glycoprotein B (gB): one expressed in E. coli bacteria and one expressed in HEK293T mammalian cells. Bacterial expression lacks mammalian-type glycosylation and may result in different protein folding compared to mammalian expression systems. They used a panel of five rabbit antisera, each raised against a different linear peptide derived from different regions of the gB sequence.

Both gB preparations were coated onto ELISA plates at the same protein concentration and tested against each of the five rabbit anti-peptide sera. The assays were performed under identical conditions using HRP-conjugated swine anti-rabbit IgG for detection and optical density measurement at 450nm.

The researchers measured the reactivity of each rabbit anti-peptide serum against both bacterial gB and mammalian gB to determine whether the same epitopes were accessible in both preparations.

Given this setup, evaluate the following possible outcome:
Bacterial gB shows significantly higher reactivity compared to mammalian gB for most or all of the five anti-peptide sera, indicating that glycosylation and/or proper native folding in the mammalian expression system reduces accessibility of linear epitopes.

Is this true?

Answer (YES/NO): NO